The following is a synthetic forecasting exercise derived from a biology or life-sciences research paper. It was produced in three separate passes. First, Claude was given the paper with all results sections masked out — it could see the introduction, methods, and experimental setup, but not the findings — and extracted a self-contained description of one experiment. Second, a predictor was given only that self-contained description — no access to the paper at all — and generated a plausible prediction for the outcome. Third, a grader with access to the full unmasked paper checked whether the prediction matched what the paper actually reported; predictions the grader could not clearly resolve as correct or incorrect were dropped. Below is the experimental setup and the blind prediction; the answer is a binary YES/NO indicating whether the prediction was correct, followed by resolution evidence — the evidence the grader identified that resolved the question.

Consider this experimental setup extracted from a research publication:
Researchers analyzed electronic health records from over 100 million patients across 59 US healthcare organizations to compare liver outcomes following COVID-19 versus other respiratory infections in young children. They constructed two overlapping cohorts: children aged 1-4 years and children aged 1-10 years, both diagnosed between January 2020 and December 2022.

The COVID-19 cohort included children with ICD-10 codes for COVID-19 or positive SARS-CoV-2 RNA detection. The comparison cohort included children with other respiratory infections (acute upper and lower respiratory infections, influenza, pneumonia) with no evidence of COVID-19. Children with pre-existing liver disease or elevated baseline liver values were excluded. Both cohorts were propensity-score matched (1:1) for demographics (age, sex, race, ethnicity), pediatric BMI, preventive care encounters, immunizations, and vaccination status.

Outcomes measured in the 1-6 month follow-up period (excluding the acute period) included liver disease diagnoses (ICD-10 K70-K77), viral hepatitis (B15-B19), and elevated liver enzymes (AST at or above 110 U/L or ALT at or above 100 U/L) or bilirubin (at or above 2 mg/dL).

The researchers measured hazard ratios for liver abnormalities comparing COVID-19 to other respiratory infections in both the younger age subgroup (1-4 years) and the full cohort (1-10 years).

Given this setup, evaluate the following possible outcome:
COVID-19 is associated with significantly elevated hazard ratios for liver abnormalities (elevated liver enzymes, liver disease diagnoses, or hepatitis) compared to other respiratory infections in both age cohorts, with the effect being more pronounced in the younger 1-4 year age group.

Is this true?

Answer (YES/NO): NO